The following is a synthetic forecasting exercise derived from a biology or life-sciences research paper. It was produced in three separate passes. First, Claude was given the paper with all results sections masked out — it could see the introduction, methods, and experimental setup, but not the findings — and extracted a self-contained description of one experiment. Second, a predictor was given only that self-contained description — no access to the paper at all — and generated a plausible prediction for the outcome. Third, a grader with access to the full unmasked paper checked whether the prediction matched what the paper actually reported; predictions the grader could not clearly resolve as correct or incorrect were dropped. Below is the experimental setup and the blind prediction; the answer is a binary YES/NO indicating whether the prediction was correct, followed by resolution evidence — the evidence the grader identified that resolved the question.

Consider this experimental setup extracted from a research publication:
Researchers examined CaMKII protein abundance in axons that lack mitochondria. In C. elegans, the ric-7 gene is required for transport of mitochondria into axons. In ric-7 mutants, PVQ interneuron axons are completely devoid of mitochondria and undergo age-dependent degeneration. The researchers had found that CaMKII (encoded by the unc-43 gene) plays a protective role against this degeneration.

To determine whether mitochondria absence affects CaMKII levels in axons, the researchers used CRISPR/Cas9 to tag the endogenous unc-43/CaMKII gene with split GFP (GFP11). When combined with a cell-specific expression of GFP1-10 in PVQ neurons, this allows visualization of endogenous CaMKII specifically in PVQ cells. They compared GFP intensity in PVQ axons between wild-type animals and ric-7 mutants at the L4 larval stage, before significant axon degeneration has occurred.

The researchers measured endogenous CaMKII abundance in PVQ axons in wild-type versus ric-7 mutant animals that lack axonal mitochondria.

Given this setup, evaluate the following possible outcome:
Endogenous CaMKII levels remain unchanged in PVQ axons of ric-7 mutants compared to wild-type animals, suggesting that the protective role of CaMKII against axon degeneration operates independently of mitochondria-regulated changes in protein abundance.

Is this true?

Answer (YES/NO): NO